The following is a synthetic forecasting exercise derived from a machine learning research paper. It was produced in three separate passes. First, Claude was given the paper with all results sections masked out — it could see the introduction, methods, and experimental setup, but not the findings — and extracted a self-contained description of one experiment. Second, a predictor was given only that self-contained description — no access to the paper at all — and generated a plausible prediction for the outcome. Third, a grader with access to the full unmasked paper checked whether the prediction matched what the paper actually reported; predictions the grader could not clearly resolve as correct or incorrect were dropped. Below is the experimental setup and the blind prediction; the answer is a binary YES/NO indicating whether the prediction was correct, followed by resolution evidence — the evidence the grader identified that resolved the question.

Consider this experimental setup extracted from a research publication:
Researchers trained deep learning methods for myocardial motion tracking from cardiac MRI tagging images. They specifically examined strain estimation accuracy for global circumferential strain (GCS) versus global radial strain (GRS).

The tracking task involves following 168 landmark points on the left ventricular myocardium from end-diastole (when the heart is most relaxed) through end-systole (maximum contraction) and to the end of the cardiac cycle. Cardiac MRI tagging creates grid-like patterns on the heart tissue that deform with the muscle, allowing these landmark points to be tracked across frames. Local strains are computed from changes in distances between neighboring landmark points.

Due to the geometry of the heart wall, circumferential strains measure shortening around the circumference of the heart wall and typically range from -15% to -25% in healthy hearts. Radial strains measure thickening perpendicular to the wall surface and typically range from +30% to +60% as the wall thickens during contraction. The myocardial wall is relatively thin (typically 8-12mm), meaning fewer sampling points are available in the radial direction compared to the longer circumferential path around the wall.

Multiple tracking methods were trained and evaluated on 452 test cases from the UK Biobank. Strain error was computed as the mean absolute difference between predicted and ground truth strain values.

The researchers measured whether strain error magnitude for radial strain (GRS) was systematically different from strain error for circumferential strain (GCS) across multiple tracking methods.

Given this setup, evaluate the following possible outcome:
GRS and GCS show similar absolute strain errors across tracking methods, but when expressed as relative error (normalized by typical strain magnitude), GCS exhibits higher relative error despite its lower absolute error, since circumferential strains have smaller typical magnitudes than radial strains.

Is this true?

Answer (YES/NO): NO